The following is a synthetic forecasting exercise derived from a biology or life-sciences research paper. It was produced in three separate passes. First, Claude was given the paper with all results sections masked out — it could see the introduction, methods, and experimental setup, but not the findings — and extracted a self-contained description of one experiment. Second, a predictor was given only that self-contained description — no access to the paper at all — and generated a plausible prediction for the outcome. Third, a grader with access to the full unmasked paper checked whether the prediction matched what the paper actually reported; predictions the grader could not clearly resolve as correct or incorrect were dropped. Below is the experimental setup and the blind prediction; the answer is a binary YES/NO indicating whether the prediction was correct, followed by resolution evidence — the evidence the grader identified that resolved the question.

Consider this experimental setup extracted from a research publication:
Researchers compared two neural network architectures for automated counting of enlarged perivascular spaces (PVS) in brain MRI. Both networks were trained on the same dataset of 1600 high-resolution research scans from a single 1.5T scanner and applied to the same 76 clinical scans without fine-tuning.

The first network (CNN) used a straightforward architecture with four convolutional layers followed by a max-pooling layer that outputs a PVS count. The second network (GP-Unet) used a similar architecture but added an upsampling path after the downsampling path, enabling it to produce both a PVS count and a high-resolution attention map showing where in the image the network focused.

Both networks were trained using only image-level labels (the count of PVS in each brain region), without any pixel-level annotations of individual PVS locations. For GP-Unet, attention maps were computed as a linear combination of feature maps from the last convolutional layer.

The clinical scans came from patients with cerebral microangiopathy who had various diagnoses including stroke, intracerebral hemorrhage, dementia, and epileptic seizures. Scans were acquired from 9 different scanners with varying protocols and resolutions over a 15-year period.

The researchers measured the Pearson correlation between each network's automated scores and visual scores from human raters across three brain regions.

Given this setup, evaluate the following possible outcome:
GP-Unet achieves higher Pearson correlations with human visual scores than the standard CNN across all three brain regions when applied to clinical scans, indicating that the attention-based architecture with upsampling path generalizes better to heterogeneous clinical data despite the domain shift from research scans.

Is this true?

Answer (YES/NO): NO